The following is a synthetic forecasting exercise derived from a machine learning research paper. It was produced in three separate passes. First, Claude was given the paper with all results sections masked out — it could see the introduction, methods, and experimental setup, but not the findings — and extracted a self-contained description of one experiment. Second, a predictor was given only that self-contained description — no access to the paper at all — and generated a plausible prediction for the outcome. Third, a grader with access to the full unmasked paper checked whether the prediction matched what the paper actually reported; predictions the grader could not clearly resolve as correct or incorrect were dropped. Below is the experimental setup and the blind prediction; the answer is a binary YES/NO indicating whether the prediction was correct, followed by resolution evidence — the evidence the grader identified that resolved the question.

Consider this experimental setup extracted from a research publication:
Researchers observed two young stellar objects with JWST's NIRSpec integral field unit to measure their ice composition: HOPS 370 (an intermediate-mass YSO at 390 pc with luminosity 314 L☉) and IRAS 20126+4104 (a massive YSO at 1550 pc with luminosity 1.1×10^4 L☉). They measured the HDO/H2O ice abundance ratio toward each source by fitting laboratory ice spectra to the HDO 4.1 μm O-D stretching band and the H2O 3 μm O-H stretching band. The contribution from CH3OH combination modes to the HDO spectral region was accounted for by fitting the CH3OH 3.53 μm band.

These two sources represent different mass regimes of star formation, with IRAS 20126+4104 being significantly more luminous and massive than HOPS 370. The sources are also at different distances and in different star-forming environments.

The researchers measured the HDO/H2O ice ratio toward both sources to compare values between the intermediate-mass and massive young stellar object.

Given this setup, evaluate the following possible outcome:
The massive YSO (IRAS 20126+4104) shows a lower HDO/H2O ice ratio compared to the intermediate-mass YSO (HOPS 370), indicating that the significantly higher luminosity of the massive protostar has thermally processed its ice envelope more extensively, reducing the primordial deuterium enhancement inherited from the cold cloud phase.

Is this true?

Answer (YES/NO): NO